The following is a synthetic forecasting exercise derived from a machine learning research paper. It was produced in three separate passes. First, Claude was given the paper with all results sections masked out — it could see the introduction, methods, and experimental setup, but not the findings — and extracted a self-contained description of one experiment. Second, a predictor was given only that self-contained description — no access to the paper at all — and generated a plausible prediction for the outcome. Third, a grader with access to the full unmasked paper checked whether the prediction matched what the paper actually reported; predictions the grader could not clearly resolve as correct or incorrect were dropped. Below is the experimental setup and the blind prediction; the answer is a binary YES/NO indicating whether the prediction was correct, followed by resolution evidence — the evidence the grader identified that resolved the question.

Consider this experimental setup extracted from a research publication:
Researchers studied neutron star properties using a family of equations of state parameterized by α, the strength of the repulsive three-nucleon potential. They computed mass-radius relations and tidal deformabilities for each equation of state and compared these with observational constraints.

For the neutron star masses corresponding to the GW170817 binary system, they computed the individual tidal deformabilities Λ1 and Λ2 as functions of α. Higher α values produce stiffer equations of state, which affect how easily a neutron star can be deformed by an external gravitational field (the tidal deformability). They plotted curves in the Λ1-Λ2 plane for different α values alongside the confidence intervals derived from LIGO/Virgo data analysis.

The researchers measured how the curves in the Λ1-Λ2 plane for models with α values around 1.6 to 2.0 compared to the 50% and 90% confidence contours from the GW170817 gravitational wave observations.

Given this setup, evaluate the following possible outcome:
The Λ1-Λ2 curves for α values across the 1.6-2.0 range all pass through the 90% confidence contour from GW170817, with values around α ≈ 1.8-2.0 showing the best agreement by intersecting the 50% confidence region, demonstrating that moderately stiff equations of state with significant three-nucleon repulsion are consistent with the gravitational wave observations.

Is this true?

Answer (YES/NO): NO